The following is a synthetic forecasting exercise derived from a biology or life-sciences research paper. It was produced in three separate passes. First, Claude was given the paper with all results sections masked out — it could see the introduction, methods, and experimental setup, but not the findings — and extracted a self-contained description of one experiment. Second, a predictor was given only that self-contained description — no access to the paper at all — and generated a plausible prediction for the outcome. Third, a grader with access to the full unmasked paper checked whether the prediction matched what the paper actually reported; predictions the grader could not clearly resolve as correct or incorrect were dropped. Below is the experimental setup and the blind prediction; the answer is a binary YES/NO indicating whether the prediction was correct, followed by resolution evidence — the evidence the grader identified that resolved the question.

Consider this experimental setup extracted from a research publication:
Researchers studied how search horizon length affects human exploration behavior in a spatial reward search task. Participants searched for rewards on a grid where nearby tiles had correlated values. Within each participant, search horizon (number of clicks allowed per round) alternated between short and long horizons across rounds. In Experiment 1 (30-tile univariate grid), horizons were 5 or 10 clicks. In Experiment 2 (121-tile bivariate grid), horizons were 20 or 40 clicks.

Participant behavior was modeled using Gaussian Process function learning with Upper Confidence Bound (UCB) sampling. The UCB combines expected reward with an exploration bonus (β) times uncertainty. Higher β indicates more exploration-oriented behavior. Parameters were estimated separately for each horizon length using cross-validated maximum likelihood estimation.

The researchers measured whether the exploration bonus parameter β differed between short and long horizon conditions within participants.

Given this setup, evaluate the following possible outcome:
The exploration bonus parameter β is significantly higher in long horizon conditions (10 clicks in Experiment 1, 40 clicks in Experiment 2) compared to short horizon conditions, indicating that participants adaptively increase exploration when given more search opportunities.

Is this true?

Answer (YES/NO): NO